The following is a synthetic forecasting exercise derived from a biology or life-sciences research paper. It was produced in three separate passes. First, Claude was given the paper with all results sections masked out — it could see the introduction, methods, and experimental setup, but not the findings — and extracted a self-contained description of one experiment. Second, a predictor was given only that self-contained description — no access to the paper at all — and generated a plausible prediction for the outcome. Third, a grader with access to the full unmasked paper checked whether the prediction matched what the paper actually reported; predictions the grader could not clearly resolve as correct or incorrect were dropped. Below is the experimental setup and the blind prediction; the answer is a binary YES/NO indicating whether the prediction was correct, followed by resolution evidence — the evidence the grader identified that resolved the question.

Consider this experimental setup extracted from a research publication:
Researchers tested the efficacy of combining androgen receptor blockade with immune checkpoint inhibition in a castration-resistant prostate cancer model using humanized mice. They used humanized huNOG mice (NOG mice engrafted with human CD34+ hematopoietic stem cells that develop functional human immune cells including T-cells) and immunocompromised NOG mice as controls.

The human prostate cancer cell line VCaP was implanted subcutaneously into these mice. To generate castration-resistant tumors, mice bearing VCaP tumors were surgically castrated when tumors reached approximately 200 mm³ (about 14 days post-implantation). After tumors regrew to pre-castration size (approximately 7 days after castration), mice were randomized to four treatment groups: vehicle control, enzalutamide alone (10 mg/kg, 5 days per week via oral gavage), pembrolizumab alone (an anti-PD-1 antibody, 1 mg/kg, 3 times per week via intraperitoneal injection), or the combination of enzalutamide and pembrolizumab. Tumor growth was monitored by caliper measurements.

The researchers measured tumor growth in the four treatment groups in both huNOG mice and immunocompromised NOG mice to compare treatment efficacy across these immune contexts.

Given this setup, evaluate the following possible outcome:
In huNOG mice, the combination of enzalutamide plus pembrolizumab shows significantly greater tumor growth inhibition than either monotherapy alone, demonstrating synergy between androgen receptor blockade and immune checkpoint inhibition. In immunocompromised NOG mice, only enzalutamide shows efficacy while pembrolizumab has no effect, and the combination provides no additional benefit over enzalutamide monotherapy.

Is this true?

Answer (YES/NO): NO